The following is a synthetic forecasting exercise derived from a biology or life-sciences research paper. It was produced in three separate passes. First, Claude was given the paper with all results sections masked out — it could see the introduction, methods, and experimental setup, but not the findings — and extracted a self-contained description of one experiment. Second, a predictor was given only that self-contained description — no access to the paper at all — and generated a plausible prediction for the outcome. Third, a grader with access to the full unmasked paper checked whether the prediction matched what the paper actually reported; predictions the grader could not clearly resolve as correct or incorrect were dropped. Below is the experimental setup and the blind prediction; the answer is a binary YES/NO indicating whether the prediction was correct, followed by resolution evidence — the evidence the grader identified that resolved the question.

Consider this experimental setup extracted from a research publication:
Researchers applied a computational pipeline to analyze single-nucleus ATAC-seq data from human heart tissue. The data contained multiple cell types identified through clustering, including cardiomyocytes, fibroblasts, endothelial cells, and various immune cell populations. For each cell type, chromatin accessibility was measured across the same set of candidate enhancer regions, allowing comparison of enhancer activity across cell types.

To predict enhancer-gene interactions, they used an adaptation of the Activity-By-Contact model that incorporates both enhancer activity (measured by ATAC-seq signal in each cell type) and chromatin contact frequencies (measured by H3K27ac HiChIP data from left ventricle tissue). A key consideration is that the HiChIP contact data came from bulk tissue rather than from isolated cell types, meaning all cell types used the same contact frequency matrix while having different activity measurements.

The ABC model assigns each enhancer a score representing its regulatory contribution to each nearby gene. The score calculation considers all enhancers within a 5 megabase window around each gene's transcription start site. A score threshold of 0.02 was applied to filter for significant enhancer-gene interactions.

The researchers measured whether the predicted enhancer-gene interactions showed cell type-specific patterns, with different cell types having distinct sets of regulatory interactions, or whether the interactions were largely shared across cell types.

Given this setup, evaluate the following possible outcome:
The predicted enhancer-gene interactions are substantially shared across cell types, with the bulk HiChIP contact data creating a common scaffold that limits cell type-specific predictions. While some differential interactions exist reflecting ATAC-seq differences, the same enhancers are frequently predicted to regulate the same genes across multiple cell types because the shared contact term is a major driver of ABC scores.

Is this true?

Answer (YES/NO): NO